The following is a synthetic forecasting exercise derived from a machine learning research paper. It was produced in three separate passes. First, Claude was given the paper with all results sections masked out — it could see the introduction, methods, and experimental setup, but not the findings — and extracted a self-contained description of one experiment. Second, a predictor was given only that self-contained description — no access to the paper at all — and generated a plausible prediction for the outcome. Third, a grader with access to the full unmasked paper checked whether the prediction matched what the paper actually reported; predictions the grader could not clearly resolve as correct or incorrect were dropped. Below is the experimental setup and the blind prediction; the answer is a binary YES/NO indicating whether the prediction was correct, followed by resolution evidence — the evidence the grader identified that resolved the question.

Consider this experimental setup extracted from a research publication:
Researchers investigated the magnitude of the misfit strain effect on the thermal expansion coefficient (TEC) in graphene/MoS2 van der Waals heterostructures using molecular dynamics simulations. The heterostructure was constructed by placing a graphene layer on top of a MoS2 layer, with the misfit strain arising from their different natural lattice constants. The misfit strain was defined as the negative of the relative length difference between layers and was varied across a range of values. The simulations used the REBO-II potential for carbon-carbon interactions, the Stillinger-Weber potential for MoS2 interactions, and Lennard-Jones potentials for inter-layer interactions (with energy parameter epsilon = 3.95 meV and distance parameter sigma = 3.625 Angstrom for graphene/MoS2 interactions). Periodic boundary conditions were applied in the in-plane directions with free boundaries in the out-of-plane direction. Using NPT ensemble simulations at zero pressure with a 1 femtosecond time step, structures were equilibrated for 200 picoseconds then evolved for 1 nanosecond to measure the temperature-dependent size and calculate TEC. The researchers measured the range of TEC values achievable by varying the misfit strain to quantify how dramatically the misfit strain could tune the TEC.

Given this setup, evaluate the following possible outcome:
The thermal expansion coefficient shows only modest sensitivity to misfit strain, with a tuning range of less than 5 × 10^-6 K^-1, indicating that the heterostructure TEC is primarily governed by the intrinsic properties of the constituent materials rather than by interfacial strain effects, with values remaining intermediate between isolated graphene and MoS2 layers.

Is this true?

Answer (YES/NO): NO